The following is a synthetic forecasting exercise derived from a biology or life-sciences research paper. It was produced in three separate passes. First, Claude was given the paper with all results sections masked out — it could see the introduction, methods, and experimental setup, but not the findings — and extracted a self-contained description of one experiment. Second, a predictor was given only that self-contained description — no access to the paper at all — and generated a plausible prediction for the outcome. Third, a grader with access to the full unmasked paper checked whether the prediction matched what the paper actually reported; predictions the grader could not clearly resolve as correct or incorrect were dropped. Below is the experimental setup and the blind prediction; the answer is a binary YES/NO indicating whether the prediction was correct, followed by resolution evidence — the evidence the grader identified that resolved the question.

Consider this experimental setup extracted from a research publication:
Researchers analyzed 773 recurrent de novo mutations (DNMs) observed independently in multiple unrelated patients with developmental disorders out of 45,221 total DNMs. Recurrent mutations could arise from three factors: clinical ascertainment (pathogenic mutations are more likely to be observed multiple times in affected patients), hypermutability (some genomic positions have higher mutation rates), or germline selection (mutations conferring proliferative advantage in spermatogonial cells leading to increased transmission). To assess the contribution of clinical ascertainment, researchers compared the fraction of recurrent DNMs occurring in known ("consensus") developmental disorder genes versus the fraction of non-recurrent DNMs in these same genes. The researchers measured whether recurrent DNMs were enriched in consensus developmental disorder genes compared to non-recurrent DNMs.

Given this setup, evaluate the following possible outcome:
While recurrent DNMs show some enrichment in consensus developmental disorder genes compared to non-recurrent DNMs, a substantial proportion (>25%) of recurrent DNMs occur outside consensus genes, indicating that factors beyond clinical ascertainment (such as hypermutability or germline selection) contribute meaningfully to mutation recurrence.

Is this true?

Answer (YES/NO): YES